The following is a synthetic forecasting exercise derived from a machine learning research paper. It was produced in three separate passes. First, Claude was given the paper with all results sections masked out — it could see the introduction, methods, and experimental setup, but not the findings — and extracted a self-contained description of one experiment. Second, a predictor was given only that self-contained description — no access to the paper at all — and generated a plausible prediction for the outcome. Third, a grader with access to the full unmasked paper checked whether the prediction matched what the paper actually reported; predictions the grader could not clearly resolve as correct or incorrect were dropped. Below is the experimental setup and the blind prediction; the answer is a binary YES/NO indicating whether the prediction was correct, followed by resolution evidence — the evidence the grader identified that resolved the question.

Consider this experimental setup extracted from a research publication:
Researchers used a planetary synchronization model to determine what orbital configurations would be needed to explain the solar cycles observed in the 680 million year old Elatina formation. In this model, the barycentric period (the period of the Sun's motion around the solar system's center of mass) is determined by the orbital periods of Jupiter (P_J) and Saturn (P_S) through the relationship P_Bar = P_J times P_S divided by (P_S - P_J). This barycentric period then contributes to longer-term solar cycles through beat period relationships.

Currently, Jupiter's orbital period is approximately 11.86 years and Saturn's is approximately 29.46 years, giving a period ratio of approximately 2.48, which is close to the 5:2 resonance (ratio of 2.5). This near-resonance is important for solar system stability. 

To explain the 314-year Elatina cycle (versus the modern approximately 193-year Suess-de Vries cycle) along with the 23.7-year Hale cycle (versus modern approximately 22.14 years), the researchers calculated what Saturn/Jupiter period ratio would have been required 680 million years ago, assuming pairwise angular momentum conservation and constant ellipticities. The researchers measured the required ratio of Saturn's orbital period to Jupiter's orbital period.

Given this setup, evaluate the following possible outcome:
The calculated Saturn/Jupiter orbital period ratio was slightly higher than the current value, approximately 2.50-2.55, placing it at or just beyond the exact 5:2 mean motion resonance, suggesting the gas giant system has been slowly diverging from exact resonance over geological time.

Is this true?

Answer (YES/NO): NO